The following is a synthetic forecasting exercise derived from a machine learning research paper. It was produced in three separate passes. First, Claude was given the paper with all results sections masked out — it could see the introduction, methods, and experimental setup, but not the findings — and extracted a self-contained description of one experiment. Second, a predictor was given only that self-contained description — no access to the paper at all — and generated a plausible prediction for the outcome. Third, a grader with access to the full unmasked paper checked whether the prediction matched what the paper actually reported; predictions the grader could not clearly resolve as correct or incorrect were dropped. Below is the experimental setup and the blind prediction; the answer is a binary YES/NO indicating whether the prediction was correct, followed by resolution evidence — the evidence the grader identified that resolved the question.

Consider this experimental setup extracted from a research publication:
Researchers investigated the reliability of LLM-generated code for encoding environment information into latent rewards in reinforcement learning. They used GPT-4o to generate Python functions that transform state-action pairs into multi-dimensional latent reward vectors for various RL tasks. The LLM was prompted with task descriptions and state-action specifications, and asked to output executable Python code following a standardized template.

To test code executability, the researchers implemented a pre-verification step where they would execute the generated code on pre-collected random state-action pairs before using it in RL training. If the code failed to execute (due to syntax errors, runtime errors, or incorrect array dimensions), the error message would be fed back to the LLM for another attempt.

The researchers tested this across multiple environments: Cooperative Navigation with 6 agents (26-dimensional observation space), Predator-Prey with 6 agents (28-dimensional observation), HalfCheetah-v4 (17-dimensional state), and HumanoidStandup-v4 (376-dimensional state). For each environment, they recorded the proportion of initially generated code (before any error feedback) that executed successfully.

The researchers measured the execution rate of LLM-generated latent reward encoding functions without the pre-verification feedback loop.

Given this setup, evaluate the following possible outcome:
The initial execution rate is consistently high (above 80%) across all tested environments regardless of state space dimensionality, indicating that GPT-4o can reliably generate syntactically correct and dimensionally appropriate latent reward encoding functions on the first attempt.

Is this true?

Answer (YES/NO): NO